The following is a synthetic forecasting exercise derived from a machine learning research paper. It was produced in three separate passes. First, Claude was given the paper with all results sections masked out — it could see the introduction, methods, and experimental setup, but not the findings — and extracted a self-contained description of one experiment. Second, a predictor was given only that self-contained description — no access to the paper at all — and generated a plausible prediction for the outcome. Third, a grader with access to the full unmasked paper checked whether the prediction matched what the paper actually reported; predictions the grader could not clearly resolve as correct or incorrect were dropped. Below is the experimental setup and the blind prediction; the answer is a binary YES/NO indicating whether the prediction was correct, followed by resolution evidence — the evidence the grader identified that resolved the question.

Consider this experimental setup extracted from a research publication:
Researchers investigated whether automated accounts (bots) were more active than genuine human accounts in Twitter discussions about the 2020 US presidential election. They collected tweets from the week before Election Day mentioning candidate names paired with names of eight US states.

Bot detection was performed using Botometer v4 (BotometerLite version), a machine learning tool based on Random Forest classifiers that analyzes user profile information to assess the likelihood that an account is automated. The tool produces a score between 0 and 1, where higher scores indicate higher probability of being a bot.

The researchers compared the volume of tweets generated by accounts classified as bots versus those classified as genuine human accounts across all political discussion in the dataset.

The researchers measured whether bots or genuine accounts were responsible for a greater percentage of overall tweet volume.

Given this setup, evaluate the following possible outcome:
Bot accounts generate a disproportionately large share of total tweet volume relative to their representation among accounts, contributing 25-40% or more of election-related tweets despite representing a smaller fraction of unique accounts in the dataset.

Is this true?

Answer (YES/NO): YES